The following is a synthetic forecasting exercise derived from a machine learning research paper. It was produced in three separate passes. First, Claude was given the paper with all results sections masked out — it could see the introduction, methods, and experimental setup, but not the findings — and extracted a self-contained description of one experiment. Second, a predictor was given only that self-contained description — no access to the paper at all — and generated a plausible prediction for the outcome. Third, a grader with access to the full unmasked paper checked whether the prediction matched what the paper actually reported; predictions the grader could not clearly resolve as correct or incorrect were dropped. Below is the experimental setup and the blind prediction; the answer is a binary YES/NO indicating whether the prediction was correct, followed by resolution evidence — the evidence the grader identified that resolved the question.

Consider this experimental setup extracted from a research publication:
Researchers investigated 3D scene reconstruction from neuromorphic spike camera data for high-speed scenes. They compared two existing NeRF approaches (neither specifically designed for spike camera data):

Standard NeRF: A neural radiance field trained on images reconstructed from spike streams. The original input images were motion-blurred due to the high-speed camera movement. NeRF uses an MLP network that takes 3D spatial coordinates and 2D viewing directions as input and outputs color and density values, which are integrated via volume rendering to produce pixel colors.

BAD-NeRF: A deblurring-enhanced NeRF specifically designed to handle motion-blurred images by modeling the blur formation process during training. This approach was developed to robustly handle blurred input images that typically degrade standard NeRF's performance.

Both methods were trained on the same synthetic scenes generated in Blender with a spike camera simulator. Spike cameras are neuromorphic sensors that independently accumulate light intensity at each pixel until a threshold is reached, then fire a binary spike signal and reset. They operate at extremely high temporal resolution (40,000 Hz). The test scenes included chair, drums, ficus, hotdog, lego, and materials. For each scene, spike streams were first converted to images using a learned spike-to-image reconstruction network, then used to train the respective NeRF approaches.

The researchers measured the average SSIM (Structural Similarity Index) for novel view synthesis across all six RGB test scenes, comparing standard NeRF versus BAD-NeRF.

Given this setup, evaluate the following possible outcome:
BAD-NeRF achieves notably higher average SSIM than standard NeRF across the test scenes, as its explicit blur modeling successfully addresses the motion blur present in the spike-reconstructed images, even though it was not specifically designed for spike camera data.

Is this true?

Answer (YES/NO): NO